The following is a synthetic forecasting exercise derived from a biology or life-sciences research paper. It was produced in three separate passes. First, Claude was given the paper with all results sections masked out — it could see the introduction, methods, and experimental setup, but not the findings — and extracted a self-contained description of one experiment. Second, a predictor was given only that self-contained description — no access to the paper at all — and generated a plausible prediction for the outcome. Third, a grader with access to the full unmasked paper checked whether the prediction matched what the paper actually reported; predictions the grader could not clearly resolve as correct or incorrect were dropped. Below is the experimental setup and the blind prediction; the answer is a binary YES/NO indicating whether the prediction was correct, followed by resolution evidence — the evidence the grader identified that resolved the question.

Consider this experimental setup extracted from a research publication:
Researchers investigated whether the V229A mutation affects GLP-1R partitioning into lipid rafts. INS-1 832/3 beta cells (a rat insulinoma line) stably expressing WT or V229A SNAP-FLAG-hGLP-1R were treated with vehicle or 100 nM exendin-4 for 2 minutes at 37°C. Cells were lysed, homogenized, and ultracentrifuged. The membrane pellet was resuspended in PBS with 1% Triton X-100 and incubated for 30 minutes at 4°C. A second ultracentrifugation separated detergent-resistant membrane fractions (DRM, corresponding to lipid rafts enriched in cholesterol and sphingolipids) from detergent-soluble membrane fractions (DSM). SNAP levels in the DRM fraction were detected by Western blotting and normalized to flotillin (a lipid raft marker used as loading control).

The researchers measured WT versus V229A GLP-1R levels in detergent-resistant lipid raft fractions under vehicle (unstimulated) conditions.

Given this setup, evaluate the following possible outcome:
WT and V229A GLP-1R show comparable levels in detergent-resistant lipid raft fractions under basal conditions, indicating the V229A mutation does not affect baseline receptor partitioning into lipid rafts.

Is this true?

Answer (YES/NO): NO